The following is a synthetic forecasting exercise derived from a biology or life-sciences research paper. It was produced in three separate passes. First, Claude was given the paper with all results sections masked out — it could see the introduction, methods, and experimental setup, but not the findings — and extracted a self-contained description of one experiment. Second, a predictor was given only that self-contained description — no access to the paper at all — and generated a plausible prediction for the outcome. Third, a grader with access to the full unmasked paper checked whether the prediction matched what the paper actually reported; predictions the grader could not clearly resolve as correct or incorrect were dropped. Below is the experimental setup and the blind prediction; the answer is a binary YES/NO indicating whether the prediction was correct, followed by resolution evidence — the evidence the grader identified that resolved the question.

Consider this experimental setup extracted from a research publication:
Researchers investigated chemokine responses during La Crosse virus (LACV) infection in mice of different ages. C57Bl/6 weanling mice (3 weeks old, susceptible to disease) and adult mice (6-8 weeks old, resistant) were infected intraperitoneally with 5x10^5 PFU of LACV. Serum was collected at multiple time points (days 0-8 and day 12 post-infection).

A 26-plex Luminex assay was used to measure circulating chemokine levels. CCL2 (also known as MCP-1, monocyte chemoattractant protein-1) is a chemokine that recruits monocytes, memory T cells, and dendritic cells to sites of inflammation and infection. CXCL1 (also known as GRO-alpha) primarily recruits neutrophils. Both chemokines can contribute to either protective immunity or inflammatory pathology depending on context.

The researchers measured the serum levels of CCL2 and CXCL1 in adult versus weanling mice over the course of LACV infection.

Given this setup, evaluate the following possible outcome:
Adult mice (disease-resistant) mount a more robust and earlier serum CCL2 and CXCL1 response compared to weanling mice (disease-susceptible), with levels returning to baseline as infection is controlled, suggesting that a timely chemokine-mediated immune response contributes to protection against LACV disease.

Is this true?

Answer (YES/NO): NO